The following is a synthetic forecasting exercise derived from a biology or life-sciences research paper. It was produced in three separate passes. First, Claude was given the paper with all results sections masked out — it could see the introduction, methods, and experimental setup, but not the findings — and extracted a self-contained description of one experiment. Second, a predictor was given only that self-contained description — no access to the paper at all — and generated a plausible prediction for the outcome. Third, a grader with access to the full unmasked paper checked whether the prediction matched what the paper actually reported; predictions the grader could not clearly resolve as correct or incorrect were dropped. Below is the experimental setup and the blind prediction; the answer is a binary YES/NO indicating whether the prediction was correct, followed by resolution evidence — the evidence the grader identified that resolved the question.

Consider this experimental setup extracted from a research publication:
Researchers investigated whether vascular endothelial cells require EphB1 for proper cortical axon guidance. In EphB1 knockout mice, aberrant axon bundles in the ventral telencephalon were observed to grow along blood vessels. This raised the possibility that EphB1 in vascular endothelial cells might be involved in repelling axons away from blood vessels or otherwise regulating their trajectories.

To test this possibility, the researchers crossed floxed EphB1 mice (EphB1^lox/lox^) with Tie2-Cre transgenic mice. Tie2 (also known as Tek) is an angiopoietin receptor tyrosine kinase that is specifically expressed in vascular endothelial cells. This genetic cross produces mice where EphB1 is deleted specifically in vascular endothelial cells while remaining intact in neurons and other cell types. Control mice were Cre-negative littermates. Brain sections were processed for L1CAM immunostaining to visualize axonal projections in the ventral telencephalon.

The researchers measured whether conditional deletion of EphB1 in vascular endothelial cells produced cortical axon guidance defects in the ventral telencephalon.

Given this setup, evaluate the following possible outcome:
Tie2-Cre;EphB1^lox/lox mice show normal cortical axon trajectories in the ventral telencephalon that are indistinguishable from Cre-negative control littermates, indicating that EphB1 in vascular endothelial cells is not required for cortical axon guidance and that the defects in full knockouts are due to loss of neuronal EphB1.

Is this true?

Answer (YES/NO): NO